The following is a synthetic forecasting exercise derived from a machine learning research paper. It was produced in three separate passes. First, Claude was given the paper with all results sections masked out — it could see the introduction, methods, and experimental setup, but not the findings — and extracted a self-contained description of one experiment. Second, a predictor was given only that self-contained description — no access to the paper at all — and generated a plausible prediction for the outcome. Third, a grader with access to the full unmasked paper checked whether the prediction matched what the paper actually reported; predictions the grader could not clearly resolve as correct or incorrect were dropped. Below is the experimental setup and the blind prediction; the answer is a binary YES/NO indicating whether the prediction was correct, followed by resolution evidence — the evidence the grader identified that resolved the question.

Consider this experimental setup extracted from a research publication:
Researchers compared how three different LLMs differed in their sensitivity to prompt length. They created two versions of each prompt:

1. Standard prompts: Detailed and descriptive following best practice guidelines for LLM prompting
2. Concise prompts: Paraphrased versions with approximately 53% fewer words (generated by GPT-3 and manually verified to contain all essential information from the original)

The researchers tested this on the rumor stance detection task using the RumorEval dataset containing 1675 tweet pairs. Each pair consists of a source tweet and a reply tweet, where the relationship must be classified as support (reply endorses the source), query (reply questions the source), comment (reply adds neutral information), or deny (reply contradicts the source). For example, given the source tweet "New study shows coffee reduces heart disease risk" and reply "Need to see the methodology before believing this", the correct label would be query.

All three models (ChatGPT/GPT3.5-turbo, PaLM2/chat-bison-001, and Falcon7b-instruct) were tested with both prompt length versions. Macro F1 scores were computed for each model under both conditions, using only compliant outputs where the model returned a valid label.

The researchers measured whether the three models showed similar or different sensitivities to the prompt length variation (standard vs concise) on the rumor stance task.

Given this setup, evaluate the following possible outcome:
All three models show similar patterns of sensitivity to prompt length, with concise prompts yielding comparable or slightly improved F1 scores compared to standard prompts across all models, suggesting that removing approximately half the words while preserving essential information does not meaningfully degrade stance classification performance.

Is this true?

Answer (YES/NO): NO